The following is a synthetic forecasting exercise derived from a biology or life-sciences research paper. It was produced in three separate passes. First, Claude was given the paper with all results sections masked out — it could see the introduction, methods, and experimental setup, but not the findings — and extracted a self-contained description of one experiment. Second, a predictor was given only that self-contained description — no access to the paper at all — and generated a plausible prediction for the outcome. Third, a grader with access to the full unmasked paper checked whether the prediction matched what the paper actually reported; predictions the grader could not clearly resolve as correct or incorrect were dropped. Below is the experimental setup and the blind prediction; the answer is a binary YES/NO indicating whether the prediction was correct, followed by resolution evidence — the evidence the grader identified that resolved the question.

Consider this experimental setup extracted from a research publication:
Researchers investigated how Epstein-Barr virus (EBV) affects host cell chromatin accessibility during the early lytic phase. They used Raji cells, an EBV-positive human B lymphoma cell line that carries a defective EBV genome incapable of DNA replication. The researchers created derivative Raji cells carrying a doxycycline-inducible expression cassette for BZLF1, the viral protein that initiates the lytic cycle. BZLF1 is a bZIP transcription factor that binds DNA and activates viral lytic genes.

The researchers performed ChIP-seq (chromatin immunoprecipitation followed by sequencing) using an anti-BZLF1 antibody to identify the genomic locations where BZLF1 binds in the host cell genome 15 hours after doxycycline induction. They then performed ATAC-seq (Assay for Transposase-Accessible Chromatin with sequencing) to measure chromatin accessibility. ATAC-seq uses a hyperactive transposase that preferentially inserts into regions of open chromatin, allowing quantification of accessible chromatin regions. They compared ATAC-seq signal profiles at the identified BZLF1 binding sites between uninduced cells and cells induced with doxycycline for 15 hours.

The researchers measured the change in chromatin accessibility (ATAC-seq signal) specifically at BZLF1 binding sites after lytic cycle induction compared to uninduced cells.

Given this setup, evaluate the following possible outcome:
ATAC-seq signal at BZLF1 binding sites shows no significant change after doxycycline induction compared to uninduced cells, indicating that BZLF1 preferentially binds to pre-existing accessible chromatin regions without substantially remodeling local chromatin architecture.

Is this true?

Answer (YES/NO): NO